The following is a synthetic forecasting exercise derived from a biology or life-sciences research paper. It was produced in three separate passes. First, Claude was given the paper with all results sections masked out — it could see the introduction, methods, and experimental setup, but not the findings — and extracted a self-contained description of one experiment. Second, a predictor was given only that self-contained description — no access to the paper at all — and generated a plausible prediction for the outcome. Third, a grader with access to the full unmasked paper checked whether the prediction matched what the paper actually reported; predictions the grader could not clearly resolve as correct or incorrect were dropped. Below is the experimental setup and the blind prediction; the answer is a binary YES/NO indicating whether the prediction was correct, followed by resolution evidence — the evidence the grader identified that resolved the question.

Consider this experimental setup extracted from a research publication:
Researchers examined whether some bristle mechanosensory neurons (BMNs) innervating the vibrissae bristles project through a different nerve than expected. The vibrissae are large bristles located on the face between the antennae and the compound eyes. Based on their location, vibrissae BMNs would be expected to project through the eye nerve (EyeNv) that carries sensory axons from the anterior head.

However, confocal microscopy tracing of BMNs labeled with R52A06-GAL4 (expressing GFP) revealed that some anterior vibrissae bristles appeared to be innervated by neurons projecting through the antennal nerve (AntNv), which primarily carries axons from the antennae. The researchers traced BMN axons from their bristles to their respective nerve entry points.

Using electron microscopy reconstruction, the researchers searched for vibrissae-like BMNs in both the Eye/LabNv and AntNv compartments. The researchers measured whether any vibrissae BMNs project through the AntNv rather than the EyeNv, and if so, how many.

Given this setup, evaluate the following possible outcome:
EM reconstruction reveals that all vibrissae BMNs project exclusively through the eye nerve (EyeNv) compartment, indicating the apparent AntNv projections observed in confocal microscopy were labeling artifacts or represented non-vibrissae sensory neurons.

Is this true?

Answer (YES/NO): NO